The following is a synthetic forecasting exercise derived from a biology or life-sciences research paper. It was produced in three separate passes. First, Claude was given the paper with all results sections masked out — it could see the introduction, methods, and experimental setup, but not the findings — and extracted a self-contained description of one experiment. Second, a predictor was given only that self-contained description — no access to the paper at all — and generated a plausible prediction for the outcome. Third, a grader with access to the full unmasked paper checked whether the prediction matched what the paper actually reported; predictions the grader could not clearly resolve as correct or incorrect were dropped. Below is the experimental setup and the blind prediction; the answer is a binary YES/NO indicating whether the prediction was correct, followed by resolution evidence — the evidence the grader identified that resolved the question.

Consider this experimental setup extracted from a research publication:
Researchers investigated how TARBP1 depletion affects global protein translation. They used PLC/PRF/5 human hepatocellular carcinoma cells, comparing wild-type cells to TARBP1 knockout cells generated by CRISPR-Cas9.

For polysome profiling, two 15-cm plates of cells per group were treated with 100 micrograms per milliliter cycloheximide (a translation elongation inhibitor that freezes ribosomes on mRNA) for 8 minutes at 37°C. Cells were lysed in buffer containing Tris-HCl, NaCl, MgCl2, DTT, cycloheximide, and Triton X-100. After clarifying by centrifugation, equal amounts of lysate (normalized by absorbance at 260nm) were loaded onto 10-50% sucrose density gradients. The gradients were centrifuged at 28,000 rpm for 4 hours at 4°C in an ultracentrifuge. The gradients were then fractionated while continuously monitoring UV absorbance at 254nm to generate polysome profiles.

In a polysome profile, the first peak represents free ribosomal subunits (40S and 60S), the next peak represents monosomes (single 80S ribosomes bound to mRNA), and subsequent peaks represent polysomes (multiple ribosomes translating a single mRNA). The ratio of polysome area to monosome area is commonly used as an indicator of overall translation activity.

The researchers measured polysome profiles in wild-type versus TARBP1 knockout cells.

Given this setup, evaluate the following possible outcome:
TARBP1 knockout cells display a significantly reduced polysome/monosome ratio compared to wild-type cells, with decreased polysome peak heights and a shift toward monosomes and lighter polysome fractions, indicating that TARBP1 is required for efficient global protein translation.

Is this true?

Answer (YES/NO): YES